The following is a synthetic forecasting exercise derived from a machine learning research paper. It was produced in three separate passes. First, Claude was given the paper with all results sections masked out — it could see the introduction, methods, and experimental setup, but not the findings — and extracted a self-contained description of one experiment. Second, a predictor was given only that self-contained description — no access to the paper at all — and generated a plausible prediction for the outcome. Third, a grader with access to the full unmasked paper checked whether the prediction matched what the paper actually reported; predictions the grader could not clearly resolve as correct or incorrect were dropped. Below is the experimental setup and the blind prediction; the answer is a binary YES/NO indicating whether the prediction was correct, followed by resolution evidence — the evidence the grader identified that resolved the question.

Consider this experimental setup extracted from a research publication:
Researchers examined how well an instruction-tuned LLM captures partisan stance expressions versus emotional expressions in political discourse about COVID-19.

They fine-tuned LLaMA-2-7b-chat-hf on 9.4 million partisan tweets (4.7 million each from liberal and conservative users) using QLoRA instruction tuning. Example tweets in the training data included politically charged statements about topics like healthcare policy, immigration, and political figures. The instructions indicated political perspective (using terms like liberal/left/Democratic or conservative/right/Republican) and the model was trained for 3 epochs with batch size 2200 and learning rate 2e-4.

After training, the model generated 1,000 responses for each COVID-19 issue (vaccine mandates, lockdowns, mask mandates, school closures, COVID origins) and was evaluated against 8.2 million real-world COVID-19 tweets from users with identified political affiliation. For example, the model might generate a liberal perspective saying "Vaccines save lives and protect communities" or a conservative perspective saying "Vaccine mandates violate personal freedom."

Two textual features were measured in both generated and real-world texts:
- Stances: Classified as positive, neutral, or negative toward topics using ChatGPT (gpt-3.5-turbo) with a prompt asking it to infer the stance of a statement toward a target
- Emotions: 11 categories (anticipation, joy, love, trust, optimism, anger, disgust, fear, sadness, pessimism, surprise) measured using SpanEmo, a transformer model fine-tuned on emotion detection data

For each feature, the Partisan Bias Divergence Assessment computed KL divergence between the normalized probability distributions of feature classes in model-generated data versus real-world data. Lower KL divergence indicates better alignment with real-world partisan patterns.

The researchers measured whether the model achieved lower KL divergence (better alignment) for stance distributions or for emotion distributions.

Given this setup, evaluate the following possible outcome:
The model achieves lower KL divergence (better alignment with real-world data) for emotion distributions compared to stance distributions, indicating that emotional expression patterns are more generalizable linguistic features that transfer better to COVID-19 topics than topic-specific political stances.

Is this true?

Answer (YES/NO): YES